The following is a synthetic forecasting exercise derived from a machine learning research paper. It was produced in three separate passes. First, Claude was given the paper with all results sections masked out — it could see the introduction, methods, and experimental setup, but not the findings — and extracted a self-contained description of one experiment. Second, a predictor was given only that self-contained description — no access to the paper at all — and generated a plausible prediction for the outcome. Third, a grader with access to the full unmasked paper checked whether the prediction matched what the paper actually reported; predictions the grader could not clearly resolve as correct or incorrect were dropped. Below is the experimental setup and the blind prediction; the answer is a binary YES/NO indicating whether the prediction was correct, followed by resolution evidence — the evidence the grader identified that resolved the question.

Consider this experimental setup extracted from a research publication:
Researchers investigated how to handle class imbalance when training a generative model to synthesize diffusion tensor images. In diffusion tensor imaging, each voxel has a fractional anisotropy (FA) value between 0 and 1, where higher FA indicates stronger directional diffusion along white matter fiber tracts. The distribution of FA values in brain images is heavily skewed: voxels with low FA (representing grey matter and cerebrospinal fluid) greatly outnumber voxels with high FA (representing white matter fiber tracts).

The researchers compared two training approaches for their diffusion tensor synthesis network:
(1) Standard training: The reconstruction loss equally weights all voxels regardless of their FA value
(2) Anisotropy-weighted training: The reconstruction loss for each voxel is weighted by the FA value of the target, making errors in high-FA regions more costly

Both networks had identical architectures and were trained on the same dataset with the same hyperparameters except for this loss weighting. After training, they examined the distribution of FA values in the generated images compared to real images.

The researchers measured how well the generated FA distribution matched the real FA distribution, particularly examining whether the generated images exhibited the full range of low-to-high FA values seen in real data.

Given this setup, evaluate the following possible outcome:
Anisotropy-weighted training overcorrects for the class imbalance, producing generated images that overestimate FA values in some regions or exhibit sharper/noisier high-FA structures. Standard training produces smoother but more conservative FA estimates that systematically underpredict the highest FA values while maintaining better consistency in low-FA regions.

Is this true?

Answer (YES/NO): NO